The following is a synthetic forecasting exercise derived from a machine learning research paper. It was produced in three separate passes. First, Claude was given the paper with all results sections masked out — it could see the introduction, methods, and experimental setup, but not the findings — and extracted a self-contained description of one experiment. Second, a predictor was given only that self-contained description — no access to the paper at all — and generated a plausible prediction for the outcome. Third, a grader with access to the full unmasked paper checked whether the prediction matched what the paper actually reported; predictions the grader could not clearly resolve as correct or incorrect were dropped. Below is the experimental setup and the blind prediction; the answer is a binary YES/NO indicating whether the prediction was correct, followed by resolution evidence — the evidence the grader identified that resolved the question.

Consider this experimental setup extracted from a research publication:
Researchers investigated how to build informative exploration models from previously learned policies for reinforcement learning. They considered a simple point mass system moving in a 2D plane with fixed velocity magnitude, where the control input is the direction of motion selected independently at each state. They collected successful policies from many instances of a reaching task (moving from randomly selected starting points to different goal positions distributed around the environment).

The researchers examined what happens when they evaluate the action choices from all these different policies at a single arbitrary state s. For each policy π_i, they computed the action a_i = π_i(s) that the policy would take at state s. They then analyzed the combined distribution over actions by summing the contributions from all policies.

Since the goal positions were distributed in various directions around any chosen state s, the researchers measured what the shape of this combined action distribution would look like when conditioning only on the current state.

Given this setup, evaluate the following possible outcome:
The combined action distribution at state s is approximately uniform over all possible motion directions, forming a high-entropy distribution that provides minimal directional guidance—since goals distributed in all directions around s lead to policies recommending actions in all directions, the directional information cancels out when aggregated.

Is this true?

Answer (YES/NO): YES